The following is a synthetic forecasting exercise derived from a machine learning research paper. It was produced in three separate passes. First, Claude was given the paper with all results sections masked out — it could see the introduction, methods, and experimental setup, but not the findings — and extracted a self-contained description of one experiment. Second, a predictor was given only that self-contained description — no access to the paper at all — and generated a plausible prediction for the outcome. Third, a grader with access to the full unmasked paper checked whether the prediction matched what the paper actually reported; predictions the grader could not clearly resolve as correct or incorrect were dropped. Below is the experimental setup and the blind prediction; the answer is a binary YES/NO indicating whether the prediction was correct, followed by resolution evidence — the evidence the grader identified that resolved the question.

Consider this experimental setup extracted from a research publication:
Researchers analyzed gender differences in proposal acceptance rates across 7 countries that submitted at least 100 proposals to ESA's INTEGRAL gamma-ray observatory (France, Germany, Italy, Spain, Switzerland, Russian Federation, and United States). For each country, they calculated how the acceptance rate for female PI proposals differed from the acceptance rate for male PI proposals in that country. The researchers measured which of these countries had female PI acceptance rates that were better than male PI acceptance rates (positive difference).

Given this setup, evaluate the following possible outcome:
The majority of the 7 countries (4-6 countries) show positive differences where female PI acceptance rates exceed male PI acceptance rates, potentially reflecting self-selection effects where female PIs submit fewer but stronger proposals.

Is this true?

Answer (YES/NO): NO